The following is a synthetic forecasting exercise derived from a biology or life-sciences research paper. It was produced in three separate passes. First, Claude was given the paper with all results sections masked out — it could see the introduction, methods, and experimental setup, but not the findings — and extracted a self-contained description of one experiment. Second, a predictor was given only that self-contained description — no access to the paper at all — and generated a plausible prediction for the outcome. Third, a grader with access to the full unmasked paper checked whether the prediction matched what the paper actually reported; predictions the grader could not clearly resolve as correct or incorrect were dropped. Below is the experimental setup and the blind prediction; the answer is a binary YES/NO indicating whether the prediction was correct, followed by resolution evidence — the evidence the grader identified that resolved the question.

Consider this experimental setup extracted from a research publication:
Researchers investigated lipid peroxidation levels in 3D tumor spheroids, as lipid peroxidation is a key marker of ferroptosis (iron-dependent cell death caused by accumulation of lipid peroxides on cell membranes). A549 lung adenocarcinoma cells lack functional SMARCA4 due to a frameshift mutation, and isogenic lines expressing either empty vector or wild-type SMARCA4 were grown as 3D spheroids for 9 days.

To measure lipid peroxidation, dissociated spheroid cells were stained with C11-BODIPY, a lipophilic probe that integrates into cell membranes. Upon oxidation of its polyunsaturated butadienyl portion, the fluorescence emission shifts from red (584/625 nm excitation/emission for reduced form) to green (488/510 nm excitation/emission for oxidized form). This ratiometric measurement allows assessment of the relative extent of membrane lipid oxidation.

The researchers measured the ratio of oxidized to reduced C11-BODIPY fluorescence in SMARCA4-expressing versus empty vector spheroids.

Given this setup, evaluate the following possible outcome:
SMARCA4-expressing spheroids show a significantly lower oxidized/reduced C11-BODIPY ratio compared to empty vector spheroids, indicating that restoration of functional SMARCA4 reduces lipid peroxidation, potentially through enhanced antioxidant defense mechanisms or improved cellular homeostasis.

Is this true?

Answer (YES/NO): NO